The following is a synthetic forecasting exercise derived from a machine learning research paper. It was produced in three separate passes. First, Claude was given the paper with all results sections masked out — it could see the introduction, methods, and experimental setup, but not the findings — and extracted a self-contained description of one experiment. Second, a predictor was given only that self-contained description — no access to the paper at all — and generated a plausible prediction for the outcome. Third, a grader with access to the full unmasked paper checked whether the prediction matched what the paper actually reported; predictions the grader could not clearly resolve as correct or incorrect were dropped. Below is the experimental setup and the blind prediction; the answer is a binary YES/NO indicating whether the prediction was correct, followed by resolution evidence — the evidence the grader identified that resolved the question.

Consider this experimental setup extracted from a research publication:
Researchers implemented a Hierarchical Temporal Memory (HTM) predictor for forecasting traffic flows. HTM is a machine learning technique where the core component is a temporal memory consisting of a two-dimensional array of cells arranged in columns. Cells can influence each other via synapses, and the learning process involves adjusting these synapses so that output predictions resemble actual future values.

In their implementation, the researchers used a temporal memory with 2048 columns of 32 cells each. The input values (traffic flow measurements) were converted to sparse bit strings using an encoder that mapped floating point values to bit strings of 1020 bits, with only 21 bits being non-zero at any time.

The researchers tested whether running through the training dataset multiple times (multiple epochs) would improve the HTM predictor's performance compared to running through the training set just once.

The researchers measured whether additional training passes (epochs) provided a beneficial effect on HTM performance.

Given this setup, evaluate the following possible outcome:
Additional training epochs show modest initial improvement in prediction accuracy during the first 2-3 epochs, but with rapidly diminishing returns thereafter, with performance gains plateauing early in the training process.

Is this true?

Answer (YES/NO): NO